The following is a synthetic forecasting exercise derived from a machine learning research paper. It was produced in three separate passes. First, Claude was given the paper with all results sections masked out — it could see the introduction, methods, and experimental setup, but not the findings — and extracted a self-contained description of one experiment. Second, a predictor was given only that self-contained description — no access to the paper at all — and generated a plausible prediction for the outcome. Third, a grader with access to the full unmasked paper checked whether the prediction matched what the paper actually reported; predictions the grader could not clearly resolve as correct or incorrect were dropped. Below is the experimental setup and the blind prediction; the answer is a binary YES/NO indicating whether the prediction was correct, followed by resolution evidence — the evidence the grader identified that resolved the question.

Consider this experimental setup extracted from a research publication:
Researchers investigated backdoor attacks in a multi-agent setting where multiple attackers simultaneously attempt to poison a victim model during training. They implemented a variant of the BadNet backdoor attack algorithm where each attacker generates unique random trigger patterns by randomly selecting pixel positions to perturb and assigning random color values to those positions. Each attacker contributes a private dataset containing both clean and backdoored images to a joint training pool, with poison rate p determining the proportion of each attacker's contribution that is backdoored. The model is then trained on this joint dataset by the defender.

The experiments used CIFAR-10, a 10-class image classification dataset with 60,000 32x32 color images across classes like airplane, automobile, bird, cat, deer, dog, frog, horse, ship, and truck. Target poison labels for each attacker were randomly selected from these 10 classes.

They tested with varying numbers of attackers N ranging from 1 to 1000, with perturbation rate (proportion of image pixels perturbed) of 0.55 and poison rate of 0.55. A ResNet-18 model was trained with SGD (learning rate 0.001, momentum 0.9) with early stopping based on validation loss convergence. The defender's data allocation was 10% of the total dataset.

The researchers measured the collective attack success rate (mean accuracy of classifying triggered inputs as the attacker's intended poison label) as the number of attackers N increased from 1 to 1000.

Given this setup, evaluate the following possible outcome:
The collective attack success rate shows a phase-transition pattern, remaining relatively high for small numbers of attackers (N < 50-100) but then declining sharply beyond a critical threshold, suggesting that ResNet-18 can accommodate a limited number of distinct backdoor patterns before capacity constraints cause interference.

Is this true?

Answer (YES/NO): NO